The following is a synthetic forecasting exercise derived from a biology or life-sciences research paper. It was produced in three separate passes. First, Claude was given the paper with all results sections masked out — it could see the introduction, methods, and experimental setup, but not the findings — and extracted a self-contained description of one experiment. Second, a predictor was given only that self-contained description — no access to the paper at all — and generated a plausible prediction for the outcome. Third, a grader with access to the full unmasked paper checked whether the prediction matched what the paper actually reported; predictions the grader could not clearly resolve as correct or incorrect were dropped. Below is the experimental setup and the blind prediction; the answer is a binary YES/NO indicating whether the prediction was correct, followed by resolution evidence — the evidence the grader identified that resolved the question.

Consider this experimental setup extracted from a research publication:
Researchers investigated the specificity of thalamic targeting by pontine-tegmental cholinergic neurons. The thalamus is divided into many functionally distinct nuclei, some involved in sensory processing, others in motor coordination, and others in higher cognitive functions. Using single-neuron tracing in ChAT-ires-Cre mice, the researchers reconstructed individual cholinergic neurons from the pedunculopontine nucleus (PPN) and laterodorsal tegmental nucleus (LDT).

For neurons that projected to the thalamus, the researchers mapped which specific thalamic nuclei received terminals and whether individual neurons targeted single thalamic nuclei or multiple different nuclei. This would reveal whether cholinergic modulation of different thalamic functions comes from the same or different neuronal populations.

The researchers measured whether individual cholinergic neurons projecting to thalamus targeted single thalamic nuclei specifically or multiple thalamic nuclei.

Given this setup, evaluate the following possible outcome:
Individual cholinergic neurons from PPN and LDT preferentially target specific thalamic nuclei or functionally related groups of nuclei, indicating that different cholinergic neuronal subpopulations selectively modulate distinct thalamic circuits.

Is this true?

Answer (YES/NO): NO